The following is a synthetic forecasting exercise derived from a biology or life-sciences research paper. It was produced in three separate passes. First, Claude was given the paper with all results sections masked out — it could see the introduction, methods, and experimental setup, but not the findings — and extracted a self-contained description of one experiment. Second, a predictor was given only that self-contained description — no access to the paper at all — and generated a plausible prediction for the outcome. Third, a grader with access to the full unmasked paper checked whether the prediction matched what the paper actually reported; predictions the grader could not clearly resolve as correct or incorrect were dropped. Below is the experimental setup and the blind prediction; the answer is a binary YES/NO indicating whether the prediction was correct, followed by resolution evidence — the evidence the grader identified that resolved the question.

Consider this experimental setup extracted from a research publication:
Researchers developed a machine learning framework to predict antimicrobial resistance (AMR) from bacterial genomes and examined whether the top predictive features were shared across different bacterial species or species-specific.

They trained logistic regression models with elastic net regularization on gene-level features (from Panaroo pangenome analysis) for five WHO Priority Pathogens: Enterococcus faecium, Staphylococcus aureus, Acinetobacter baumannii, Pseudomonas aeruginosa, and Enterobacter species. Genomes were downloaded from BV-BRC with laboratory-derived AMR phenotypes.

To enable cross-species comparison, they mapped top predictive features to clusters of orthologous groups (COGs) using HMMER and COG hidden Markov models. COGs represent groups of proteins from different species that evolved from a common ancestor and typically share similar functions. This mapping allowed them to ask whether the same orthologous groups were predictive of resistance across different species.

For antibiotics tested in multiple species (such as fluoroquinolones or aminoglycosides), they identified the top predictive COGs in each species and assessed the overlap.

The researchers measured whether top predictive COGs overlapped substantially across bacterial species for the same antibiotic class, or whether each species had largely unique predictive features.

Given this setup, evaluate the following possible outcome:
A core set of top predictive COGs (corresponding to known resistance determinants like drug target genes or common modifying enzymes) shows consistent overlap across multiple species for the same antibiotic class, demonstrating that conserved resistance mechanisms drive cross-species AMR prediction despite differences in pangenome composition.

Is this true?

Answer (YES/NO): NO